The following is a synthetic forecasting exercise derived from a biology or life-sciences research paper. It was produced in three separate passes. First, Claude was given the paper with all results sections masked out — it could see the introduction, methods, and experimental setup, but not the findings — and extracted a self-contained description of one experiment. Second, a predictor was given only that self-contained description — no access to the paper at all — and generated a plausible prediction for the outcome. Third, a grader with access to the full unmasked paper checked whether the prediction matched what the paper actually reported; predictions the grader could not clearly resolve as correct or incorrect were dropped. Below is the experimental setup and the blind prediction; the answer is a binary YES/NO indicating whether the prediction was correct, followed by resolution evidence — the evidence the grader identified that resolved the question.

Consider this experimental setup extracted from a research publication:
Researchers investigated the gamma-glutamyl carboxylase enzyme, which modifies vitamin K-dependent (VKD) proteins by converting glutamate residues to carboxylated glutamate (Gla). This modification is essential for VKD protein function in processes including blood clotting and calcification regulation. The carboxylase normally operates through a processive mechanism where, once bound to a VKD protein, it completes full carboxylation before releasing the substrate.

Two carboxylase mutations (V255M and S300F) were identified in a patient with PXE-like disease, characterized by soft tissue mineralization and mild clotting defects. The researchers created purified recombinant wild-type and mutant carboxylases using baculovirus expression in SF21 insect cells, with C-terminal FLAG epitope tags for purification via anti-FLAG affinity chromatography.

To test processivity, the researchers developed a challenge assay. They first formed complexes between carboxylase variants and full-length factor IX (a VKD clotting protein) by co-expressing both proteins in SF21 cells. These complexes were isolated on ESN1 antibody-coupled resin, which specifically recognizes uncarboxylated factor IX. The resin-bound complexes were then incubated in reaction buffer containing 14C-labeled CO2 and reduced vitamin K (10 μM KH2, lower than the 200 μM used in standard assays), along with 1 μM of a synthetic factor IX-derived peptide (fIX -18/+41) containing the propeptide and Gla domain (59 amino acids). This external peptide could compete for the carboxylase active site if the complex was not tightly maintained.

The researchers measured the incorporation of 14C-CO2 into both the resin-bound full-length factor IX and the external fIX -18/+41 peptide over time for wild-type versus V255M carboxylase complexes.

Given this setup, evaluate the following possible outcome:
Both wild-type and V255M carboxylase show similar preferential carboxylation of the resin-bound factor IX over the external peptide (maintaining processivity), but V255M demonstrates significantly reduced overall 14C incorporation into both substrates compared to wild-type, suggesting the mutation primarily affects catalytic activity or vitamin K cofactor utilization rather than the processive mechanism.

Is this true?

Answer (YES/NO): NO